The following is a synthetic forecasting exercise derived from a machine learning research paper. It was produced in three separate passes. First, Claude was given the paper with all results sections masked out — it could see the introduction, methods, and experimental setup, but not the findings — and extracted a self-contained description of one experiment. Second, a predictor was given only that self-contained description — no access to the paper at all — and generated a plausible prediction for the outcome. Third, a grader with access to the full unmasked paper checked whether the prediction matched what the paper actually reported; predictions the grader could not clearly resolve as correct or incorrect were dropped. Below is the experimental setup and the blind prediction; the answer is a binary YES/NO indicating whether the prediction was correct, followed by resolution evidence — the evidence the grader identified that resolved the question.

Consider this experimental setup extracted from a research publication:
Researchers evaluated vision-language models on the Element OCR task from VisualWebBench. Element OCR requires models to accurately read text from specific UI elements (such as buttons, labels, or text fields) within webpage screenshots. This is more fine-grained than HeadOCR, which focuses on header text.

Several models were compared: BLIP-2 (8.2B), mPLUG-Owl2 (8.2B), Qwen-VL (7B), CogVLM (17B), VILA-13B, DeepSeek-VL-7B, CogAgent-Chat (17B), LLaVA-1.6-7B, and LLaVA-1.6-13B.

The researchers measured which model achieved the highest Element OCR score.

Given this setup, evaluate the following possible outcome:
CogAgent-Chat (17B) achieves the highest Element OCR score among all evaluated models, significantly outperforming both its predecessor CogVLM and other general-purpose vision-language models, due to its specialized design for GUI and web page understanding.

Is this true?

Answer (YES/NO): NO